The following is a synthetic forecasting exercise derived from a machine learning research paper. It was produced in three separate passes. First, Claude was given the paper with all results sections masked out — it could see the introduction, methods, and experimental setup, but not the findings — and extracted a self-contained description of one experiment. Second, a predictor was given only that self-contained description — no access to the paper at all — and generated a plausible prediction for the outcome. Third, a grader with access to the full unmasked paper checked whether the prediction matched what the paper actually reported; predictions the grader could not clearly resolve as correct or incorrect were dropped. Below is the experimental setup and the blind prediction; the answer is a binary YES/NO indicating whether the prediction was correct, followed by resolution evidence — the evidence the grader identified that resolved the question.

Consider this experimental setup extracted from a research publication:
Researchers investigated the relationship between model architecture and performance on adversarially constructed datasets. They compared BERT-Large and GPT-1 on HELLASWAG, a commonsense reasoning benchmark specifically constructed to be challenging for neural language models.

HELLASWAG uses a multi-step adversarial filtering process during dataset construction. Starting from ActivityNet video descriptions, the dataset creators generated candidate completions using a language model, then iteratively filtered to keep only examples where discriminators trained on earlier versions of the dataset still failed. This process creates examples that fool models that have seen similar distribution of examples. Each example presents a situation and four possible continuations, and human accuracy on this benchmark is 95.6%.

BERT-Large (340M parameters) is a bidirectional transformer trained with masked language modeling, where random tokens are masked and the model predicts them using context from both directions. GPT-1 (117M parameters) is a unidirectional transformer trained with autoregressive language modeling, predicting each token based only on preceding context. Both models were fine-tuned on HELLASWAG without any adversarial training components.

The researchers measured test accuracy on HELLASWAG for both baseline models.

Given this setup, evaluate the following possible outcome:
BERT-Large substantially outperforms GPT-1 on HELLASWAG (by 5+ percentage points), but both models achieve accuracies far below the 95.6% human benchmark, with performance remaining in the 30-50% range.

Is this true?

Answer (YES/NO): YES